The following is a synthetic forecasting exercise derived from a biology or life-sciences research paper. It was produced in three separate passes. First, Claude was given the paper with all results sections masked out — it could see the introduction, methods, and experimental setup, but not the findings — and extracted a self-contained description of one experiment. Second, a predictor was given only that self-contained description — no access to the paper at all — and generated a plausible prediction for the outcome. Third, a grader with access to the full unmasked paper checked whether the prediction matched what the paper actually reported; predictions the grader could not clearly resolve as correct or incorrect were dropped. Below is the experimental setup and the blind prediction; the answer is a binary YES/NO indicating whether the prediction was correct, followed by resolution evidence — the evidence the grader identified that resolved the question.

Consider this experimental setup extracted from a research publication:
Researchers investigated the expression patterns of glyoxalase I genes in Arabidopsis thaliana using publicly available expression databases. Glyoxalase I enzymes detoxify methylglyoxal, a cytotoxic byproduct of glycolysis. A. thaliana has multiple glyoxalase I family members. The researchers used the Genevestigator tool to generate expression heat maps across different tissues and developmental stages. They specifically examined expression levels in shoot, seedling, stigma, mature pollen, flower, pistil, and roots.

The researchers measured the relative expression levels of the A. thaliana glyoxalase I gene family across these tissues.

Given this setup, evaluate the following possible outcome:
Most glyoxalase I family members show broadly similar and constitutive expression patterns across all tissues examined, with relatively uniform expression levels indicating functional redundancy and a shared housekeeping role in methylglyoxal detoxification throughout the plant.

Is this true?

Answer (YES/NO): NO